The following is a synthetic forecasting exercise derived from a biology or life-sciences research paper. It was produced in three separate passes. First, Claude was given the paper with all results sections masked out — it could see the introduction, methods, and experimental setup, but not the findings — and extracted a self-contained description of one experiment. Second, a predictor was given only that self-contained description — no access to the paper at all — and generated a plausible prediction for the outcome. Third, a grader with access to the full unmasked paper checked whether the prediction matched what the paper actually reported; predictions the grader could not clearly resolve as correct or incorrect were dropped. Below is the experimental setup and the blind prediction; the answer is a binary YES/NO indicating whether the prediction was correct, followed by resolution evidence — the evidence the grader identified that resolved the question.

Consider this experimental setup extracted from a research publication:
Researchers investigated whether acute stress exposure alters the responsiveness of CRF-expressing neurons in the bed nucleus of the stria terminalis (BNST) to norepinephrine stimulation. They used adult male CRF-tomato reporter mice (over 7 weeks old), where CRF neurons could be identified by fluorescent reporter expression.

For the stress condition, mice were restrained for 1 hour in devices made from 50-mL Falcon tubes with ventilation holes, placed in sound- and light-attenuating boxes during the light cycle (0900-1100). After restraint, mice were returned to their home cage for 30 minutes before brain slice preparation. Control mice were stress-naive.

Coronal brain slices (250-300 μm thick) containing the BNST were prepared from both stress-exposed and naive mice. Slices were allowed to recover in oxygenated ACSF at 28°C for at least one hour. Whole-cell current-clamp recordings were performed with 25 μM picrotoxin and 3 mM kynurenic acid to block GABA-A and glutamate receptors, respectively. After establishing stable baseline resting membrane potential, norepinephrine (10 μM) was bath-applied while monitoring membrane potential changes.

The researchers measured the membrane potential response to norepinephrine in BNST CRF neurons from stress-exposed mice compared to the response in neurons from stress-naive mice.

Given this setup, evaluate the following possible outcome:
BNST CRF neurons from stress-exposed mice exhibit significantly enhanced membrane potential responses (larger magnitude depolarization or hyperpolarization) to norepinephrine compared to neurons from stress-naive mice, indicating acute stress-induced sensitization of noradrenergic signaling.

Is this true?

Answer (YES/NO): NO